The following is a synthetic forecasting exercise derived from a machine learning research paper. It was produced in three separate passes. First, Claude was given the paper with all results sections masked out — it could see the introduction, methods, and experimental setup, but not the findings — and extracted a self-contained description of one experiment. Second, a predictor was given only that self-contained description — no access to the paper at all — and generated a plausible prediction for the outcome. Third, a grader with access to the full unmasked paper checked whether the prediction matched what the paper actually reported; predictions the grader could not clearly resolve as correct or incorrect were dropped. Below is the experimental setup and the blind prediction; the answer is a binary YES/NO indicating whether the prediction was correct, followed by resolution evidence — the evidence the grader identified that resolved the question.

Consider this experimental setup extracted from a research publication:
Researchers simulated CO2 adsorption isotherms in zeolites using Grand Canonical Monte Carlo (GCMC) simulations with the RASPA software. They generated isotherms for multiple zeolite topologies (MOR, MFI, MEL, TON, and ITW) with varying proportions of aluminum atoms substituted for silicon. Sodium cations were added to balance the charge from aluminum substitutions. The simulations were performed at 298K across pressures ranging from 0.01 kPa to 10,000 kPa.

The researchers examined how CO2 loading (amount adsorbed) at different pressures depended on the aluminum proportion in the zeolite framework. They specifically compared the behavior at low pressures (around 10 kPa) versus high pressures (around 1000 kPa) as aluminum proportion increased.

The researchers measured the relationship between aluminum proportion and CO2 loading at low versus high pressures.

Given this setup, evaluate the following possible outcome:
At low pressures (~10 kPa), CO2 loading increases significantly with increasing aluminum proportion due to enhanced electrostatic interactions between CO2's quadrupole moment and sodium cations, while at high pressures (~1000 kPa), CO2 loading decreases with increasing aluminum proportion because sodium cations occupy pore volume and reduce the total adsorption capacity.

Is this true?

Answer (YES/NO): YES